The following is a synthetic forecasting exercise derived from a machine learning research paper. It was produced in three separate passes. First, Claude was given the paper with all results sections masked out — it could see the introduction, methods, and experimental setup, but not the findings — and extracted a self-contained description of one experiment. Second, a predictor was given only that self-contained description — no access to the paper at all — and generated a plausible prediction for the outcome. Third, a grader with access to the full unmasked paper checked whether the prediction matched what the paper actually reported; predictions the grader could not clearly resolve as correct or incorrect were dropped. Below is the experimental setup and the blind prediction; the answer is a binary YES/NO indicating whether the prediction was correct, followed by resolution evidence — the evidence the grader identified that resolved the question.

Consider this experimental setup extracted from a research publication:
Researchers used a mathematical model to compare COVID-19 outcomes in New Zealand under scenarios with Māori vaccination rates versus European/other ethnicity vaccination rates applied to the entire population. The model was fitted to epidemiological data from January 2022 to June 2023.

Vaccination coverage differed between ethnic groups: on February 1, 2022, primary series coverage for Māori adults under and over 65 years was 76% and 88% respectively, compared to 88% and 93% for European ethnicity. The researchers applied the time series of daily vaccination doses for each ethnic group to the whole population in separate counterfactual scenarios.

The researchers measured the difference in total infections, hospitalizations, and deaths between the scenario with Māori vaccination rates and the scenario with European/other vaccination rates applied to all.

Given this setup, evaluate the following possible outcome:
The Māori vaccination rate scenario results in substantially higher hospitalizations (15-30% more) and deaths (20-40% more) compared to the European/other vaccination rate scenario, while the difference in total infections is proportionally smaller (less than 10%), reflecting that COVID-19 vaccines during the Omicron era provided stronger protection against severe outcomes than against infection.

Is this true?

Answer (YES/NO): NO